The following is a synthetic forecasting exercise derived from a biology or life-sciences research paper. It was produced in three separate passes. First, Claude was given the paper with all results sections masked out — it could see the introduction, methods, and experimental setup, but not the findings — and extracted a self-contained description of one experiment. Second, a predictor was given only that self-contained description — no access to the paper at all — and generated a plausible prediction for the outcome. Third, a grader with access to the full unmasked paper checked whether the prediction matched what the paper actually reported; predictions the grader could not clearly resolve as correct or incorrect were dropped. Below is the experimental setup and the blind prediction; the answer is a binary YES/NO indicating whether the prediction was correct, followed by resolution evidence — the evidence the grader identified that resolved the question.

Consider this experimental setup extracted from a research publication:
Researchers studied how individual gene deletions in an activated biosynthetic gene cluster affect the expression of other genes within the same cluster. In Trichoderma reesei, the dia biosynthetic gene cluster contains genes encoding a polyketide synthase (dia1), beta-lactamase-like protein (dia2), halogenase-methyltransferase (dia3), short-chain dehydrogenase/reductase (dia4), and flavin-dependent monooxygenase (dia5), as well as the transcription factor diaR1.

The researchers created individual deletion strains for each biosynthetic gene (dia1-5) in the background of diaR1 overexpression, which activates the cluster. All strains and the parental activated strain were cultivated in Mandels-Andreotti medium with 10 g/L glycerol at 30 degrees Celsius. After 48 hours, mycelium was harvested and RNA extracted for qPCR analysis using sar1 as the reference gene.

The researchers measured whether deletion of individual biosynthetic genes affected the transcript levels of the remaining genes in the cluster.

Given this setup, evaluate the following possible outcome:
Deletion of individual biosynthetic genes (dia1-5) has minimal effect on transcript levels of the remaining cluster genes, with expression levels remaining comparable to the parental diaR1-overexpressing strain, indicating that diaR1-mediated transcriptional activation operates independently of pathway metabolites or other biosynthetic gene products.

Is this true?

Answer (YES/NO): NO